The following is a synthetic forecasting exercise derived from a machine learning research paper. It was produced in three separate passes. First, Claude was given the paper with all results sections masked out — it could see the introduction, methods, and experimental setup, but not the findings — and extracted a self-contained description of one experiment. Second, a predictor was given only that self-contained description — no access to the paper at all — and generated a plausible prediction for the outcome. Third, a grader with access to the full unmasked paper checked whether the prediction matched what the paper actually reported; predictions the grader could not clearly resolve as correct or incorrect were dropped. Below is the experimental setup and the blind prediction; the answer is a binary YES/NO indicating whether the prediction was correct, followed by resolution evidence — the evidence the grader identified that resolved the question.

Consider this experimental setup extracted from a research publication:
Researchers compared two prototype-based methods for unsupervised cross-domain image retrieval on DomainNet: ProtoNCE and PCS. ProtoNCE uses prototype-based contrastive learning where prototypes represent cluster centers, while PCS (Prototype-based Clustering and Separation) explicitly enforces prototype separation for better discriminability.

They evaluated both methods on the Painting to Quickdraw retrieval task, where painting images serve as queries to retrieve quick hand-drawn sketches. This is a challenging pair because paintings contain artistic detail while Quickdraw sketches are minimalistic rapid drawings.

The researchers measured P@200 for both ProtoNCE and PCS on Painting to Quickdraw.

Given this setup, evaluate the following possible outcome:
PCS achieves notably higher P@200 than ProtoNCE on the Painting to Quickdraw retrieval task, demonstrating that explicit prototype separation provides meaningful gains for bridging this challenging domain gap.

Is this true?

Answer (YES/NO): YES